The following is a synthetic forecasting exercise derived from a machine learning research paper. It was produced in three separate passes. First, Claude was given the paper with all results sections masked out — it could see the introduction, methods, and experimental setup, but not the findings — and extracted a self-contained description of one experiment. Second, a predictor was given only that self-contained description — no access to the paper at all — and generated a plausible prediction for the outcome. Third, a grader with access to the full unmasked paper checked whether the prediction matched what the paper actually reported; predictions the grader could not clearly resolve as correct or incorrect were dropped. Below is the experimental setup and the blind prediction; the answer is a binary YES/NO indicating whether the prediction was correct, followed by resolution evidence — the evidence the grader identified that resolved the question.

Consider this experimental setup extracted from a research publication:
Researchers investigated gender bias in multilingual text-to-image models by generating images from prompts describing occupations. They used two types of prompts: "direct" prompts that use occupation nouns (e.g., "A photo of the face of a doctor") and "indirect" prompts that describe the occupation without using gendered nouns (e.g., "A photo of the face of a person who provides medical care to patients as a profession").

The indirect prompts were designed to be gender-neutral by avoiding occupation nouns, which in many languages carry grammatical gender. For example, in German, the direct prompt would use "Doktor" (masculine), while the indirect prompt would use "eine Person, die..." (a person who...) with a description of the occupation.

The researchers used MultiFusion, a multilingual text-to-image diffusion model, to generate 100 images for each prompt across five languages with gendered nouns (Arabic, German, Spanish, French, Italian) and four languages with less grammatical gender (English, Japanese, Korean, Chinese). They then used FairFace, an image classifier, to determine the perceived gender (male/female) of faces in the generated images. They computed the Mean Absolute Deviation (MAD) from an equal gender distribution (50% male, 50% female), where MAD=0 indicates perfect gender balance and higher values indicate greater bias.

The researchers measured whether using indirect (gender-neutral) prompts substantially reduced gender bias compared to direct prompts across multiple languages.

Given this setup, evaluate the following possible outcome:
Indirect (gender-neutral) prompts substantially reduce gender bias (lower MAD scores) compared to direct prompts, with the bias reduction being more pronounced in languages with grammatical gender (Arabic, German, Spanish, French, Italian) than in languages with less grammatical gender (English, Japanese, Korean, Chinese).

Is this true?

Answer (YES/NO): NO